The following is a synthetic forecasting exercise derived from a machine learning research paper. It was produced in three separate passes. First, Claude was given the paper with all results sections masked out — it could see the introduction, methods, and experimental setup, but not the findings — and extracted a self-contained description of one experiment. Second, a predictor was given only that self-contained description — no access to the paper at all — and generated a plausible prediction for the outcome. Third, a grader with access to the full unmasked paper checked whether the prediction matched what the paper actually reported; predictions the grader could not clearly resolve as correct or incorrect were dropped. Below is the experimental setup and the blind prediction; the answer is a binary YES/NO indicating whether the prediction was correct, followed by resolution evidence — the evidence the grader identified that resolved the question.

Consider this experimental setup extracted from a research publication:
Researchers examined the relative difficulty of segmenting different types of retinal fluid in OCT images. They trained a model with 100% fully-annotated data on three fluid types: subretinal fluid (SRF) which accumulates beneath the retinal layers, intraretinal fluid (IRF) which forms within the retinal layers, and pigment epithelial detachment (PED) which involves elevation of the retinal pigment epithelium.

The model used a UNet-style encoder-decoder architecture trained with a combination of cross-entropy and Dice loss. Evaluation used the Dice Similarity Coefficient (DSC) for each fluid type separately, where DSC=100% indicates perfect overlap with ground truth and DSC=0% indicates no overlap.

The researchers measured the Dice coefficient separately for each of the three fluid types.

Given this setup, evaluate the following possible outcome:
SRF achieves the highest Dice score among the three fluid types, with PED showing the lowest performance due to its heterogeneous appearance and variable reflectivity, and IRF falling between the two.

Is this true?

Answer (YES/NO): YES